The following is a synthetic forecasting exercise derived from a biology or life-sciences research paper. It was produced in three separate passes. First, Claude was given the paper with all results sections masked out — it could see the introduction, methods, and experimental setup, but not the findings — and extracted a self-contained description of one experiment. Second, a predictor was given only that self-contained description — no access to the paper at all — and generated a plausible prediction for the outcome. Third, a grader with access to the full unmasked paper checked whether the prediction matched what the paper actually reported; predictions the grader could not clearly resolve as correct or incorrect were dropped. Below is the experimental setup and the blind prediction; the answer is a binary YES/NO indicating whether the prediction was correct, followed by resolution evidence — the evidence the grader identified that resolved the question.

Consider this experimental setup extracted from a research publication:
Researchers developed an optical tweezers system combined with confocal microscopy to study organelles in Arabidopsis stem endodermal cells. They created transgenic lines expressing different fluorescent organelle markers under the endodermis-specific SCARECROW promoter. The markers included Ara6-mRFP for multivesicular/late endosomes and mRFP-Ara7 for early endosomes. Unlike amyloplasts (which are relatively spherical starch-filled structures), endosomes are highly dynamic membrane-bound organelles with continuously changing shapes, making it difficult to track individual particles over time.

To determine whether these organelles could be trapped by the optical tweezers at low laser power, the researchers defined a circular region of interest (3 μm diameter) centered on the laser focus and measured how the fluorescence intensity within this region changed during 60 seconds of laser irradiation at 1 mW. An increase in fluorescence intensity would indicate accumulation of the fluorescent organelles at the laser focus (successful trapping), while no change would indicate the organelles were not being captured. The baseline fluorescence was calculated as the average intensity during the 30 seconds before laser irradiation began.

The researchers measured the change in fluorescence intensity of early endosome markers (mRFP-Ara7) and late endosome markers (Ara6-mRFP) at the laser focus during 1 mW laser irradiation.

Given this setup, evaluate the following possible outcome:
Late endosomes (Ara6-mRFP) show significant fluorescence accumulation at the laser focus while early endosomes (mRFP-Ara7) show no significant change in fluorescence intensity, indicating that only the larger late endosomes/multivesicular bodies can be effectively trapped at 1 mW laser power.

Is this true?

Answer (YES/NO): NO